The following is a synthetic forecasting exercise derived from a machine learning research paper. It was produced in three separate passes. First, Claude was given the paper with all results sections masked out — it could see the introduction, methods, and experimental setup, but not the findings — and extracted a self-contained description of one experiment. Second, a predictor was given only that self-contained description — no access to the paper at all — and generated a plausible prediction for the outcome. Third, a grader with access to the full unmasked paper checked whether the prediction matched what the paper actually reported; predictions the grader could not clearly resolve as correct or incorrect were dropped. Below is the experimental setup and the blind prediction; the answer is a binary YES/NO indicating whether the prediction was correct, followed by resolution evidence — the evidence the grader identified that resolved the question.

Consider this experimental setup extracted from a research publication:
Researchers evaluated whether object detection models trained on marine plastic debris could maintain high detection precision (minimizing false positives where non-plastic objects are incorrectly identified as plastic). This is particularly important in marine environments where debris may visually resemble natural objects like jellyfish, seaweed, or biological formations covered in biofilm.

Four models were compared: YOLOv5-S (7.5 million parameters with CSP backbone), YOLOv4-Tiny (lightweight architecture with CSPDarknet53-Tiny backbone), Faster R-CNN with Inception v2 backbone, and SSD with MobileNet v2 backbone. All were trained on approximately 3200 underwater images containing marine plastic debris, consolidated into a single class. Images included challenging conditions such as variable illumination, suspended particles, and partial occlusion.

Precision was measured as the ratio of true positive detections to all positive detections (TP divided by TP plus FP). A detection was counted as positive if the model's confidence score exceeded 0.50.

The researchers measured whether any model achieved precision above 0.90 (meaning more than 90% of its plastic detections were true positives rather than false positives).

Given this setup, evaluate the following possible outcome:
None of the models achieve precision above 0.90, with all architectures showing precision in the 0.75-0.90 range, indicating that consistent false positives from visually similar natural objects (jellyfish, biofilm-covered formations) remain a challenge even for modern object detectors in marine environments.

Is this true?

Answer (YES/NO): NO